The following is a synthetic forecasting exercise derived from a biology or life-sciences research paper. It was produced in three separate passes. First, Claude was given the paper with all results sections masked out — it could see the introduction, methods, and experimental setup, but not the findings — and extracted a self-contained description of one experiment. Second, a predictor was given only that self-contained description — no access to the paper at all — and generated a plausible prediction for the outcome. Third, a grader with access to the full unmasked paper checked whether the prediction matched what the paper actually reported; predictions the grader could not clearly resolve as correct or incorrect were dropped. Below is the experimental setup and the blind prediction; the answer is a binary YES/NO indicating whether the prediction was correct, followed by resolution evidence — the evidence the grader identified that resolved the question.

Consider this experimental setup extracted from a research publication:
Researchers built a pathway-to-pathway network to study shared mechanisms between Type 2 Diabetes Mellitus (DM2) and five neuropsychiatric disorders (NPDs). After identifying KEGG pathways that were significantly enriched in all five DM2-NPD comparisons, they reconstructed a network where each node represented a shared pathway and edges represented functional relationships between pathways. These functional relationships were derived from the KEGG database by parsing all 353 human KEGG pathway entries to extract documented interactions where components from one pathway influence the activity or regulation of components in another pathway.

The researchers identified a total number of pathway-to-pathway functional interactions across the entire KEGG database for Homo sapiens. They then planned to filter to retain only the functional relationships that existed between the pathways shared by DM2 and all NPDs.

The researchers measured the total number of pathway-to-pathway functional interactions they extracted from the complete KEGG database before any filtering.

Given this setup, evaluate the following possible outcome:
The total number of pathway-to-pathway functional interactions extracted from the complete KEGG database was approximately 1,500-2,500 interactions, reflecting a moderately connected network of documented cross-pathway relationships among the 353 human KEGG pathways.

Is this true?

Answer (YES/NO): YES